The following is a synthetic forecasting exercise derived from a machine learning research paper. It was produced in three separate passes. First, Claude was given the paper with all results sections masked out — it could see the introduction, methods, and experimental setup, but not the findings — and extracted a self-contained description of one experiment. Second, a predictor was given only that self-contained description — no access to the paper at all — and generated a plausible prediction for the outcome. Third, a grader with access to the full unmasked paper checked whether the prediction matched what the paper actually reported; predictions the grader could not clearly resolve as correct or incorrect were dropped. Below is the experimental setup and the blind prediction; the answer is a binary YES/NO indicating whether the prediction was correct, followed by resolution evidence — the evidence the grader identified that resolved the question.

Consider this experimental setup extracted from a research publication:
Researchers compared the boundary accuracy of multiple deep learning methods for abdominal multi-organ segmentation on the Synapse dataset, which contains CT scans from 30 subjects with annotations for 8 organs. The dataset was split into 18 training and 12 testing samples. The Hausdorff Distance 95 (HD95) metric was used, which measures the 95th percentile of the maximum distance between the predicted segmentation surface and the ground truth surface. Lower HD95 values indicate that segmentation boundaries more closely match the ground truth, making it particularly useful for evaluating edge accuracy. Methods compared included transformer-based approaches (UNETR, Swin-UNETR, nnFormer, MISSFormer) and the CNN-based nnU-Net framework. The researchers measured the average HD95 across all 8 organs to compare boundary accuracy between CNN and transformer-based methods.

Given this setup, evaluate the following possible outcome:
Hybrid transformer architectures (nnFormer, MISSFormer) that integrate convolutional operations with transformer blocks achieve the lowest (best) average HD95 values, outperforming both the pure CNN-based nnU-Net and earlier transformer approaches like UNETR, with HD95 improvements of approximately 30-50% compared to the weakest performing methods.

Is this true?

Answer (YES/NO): NO